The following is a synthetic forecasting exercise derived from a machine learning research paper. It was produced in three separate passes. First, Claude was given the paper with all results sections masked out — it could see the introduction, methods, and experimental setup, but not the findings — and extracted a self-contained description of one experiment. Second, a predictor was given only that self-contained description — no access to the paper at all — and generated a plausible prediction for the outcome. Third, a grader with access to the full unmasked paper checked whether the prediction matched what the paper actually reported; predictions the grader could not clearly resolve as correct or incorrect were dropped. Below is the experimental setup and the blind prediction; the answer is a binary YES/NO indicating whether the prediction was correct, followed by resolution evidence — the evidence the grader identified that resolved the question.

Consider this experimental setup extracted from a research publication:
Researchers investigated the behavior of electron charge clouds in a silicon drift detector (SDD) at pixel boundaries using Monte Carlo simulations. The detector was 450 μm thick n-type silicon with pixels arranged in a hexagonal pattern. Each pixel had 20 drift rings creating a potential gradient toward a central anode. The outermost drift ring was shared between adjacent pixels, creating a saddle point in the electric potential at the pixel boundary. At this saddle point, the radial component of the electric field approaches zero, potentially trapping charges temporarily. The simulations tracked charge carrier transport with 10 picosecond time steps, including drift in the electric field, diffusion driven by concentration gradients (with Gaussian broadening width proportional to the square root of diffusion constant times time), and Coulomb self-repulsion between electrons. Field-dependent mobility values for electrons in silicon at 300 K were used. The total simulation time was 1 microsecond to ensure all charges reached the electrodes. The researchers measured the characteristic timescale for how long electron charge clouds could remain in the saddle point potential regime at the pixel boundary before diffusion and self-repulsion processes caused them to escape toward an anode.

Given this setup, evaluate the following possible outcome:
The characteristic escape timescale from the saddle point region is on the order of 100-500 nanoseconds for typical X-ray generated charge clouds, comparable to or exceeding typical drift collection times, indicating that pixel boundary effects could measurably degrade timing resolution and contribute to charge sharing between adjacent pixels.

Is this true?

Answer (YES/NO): YES